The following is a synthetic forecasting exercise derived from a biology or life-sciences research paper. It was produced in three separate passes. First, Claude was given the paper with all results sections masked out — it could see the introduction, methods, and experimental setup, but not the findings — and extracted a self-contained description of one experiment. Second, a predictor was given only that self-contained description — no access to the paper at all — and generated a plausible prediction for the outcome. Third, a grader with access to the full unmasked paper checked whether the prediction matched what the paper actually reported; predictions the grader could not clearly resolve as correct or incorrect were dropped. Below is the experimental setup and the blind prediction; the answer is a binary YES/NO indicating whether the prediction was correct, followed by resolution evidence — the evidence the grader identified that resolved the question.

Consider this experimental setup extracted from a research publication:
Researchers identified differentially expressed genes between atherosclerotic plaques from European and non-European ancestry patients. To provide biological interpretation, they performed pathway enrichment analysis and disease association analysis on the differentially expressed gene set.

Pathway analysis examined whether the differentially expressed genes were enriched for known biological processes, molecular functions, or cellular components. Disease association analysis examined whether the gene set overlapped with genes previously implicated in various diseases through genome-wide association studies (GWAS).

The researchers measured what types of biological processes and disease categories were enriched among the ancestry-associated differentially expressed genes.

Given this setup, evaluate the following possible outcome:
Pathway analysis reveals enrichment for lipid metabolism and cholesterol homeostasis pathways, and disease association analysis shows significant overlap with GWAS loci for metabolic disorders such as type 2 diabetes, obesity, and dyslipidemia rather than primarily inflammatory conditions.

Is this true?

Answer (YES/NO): NO